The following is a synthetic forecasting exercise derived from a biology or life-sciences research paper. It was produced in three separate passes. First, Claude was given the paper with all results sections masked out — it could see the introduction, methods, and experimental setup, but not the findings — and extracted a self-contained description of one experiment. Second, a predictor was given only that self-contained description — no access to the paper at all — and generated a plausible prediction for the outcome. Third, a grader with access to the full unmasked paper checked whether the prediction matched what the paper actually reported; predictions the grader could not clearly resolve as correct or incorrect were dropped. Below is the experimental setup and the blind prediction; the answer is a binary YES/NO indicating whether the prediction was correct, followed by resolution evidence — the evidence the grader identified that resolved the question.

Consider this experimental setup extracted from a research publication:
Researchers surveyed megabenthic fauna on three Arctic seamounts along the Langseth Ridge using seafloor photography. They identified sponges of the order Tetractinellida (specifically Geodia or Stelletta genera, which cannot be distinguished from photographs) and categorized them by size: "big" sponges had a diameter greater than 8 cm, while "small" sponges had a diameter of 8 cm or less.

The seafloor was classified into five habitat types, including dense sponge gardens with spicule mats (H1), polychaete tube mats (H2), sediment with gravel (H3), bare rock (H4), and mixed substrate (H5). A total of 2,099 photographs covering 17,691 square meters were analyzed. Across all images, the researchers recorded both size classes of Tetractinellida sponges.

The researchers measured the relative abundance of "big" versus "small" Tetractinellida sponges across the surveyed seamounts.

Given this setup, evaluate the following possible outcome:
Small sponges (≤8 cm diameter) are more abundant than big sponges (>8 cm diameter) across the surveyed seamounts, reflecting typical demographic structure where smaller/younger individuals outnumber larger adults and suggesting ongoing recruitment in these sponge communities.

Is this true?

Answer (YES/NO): NO